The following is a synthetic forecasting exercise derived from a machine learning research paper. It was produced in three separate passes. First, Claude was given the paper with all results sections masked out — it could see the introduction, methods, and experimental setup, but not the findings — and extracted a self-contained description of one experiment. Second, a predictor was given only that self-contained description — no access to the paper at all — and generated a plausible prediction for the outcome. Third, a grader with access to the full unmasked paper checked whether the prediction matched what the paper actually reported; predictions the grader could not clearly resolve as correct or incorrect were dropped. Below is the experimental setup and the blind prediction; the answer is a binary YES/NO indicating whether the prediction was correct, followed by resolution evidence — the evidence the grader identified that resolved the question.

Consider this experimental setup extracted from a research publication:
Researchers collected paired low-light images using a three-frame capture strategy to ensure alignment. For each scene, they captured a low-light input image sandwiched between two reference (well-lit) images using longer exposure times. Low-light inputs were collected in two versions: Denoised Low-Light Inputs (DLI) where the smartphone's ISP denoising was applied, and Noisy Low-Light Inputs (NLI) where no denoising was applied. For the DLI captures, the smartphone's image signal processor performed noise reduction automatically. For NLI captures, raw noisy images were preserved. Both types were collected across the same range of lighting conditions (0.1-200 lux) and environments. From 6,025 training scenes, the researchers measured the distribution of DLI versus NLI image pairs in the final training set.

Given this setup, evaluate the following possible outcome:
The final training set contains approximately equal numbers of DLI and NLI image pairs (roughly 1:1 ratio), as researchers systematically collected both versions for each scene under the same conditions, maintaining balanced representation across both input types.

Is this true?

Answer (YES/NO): YES